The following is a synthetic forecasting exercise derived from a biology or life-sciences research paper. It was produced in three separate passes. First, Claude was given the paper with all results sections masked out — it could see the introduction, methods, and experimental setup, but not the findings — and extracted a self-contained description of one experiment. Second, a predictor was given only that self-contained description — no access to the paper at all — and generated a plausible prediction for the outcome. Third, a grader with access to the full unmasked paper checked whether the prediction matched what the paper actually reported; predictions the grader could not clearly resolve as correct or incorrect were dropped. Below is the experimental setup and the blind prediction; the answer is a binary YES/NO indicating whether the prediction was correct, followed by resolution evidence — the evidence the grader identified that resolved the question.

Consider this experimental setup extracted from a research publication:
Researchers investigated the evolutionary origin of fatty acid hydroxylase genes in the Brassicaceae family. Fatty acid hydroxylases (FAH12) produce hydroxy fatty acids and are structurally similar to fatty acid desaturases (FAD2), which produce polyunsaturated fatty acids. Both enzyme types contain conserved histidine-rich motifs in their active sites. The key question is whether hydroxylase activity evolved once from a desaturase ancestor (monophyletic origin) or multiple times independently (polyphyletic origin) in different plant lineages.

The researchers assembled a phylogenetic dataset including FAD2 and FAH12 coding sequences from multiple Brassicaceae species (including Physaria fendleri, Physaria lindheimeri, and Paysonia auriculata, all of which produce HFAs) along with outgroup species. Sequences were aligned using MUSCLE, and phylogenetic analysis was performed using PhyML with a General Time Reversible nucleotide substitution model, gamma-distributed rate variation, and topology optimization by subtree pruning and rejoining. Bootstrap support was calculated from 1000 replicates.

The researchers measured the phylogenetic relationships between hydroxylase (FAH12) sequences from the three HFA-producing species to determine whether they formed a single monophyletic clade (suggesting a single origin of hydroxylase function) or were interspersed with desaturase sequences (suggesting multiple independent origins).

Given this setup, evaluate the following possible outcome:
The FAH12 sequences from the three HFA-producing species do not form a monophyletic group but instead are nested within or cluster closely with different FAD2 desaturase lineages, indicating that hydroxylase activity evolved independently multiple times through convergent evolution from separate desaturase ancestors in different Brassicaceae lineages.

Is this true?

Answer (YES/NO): NO